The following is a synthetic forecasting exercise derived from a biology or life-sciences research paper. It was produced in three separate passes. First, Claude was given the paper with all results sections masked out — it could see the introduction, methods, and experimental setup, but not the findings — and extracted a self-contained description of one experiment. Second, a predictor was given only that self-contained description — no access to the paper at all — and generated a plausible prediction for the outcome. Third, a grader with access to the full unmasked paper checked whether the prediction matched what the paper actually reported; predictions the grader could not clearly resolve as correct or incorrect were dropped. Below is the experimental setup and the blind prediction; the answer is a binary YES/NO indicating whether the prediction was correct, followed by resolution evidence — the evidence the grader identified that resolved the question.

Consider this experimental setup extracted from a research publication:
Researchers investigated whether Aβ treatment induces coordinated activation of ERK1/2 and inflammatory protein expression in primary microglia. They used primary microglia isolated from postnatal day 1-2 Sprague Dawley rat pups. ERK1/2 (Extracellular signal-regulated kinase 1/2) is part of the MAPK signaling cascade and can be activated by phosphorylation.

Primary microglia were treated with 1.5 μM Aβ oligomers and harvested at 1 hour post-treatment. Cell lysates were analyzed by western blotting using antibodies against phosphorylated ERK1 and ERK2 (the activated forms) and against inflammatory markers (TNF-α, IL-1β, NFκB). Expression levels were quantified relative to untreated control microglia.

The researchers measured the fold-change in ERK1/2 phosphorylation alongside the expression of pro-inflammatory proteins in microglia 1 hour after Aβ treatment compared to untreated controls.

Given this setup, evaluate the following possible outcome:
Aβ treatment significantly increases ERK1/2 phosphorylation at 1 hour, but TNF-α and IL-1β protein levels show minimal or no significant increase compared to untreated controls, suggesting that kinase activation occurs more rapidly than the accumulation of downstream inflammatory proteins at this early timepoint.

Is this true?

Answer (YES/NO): NO